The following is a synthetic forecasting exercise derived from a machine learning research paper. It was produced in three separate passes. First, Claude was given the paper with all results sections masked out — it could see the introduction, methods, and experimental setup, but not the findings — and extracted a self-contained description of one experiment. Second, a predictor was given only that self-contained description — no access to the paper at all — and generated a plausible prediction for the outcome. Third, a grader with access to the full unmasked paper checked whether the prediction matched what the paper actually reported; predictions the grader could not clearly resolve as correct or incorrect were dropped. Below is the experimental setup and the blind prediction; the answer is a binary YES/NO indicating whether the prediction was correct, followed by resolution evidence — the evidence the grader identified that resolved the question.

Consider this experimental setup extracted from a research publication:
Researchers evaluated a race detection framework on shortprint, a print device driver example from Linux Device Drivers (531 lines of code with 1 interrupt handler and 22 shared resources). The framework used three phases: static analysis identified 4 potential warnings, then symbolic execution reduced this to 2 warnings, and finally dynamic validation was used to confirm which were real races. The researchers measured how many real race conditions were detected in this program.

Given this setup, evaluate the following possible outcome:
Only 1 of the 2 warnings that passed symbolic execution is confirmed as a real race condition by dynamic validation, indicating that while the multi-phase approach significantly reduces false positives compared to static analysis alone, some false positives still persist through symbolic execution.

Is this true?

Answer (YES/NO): NO